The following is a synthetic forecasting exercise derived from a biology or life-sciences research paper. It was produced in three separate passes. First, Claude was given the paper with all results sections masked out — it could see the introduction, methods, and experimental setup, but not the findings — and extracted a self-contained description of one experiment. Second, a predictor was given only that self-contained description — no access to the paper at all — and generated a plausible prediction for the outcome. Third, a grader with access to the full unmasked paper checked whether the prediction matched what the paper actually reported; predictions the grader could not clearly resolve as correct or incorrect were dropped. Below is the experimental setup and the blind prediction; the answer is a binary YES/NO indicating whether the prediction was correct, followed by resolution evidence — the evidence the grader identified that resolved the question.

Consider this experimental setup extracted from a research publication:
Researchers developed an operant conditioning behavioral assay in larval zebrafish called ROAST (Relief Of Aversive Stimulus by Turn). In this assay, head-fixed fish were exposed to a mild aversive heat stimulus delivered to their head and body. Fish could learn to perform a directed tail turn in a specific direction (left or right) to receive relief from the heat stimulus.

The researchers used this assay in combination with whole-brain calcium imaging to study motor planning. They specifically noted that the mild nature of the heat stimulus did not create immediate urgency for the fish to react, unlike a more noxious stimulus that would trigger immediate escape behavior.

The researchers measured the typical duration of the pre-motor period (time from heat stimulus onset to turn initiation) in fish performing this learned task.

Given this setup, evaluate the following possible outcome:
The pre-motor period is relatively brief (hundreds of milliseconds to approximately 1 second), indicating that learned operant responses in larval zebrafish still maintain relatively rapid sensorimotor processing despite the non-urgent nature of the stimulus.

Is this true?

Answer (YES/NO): NO